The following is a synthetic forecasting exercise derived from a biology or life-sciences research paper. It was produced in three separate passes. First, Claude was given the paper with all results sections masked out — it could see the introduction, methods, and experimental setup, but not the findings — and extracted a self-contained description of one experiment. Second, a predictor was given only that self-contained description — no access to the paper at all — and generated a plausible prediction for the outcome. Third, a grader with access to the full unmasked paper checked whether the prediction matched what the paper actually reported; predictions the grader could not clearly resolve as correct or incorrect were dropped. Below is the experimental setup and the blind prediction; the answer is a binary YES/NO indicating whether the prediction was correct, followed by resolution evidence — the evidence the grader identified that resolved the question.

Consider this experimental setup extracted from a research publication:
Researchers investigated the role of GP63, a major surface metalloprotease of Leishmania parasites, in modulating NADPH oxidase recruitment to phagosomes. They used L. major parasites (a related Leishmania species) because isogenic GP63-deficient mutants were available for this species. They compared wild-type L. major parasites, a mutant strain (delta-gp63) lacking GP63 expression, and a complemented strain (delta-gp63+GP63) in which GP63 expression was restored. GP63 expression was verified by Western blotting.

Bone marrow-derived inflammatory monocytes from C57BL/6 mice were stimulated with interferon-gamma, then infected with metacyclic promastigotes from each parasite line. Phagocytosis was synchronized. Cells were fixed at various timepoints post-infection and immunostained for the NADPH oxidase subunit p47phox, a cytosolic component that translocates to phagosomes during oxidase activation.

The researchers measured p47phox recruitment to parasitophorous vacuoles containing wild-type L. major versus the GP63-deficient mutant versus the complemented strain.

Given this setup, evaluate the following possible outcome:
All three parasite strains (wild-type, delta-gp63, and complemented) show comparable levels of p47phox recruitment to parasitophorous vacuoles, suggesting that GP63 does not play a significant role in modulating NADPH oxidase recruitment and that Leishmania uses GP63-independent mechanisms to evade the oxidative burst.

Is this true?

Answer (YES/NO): YES